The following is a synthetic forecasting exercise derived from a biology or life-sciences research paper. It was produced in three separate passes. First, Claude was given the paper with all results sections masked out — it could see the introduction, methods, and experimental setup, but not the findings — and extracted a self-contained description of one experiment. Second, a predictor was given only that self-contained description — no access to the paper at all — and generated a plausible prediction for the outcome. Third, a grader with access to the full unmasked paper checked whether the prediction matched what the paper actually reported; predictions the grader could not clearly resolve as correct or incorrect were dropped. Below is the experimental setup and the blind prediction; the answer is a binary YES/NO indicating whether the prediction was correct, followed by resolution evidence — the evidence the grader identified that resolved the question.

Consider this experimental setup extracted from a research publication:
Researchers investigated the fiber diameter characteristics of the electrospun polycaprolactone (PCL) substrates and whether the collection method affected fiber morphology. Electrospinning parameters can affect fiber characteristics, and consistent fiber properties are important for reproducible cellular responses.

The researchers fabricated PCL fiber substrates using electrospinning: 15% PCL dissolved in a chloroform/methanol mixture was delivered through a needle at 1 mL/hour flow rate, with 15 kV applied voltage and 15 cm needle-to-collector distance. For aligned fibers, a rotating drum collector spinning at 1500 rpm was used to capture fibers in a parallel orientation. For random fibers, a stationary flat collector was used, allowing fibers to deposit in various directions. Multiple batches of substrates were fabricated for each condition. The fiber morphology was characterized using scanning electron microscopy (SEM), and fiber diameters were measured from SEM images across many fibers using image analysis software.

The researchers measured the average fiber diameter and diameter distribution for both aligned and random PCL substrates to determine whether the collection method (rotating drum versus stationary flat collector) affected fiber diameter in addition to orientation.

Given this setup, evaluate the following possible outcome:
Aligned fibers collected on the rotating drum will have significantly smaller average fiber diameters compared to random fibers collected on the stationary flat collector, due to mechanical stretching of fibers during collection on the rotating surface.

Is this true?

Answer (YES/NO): YES